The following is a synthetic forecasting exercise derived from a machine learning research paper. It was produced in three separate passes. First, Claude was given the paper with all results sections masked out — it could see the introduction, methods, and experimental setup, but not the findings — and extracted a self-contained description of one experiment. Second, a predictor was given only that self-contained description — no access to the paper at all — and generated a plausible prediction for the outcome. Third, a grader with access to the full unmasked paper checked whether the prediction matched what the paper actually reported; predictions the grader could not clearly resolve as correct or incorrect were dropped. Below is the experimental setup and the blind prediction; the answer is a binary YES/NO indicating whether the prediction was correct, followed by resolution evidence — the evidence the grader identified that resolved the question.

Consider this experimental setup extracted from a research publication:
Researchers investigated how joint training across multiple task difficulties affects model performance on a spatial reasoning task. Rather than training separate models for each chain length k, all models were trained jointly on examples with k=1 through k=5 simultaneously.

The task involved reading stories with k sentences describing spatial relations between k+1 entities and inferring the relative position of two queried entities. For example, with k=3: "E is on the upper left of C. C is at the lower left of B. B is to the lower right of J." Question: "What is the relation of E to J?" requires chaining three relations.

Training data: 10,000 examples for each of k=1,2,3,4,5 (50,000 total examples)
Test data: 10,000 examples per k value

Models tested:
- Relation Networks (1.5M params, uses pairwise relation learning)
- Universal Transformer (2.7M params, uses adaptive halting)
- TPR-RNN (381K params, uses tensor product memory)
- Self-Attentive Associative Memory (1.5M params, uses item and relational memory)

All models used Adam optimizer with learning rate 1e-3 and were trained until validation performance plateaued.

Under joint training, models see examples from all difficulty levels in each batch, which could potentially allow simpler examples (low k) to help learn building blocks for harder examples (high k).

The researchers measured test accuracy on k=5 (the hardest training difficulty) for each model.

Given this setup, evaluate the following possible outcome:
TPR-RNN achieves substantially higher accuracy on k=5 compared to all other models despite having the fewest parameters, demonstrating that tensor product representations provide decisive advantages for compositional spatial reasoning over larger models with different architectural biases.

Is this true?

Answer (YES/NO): NO